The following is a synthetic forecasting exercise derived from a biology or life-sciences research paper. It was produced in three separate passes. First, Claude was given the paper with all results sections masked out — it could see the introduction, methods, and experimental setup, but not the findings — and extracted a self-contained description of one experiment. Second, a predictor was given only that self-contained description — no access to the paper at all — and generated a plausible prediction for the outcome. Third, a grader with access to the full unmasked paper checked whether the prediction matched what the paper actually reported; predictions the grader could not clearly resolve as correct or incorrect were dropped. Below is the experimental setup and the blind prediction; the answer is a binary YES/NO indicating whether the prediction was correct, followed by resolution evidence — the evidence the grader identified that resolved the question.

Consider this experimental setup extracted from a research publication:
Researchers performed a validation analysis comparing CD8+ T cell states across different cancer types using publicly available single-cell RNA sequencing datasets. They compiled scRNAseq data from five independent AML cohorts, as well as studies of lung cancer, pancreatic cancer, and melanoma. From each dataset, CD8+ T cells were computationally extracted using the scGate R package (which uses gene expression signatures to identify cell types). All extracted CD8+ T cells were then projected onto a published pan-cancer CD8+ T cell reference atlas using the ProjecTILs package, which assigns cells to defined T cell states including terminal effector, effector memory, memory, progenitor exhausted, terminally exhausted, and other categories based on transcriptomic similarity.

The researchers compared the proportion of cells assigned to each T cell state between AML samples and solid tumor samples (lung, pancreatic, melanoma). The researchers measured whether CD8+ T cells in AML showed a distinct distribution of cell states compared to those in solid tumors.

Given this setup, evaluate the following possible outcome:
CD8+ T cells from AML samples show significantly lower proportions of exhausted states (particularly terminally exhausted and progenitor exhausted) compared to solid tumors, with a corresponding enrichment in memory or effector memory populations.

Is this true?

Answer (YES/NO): NO